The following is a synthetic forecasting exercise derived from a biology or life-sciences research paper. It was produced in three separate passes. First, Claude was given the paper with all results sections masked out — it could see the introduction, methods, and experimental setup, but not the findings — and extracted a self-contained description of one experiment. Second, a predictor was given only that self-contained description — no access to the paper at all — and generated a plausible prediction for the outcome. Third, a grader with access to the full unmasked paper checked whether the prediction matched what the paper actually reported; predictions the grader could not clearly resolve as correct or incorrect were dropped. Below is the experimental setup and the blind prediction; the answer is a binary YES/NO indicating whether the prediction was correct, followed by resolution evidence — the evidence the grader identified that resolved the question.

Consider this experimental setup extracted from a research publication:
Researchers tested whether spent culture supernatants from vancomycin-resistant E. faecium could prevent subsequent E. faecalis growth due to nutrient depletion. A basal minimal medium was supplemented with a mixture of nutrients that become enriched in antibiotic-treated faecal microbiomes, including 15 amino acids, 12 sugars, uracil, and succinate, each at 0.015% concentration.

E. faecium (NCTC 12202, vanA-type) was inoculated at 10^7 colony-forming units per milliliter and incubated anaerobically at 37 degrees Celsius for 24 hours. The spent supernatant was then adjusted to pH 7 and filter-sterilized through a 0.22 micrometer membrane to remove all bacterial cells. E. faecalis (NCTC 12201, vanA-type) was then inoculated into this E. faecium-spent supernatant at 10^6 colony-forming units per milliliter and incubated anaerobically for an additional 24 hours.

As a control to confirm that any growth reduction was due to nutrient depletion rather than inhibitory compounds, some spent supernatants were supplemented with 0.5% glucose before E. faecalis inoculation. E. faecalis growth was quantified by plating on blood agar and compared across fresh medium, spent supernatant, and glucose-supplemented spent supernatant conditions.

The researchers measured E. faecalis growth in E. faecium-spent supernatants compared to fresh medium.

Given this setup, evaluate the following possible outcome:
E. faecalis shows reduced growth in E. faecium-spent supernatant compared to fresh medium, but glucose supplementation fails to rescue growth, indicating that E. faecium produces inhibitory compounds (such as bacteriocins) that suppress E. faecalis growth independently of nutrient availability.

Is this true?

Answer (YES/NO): NO